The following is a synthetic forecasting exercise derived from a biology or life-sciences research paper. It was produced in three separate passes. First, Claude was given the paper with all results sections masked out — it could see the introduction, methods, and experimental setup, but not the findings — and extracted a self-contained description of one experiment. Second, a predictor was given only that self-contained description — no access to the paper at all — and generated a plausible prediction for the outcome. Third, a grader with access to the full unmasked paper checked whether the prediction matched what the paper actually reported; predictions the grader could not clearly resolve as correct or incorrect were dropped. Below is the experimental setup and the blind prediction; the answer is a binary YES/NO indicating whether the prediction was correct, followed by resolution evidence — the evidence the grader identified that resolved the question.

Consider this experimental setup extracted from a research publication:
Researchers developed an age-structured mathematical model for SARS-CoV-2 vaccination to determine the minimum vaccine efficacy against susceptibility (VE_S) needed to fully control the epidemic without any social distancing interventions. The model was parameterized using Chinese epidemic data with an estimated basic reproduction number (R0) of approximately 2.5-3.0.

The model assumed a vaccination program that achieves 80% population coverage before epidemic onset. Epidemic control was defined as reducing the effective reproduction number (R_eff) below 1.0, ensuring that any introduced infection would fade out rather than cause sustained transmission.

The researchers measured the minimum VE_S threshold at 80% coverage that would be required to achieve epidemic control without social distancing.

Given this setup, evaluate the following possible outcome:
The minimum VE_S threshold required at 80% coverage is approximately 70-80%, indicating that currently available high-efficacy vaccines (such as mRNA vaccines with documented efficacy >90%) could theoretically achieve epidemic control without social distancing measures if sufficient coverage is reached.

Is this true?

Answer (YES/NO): YES